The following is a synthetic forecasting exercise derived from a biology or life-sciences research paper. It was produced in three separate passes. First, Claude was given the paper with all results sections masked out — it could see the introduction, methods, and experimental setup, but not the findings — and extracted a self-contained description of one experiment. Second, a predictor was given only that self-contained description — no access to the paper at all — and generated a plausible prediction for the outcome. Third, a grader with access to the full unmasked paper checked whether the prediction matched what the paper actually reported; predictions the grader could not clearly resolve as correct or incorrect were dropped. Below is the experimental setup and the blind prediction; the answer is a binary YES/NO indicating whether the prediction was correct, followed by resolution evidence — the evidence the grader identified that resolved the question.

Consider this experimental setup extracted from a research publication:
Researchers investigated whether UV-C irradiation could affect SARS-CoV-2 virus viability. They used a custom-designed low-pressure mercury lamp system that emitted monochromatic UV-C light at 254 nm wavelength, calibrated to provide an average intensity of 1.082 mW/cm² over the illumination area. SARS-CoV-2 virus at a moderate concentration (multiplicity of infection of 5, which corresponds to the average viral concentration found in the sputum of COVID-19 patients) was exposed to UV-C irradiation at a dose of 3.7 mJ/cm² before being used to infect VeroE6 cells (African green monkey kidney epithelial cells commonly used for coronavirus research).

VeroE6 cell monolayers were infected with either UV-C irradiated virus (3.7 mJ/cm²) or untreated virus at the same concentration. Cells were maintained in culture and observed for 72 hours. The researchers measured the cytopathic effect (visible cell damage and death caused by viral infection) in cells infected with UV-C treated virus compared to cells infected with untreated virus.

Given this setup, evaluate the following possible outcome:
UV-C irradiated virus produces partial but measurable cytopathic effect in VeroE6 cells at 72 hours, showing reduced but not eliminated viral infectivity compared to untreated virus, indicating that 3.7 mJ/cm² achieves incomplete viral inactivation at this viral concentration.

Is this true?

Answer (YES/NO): NO